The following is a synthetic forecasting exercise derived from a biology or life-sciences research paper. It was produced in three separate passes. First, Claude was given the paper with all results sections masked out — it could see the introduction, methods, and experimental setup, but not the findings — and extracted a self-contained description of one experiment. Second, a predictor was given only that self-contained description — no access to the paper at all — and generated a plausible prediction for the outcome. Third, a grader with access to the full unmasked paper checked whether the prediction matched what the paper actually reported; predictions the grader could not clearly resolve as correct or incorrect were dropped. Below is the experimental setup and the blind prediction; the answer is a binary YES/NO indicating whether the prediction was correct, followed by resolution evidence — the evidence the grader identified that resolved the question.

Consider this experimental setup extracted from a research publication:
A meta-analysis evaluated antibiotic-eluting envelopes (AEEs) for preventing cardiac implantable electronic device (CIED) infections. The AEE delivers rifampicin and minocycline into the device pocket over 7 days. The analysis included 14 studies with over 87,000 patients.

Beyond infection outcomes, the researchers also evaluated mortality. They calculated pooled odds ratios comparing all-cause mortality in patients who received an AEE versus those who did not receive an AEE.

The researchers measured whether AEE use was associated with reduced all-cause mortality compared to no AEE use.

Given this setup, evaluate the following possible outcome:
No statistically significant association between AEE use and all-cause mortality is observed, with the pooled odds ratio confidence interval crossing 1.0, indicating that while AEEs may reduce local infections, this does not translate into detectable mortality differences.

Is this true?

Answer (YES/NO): YES